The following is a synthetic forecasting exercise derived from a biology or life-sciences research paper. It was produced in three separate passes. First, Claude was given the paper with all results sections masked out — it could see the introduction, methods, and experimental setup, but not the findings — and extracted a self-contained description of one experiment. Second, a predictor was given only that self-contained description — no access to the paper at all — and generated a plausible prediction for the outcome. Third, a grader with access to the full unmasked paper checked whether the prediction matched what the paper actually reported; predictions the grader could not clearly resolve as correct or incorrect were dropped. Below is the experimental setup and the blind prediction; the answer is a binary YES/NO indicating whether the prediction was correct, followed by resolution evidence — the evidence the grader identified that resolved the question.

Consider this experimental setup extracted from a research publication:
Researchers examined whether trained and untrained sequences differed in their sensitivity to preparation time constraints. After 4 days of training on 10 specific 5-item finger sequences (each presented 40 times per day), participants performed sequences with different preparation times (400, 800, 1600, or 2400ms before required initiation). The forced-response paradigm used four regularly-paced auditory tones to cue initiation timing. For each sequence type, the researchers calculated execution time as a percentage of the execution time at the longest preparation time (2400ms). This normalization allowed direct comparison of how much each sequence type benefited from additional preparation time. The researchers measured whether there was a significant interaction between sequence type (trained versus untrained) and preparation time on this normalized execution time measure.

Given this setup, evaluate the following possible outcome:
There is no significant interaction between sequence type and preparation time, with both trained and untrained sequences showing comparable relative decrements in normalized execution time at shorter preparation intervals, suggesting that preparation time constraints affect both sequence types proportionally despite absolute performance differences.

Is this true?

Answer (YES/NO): NO